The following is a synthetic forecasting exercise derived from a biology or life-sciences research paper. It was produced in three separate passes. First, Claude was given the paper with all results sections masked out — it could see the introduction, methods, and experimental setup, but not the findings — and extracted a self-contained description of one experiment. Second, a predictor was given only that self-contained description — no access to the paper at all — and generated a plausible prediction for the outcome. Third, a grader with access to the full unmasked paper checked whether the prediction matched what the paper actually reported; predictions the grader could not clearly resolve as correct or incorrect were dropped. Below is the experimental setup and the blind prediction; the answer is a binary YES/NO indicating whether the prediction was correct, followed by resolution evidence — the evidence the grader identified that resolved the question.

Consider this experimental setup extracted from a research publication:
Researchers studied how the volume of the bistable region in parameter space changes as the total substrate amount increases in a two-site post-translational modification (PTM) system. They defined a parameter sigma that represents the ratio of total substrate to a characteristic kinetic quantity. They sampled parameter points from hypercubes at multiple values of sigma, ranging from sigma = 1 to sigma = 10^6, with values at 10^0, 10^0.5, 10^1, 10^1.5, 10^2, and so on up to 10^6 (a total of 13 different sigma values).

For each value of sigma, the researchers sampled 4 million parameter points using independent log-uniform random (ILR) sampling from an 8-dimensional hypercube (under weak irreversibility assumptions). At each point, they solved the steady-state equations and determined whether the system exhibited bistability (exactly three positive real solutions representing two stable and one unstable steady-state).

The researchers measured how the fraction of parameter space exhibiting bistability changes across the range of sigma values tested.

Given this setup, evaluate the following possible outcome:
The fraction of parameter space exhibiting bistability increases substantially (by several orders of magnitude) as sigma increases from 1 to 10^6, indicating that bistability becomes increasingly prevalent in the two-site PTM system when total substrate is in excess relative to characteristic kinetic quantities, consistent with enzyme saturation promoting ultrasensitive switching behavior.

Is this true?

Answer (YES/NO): YES